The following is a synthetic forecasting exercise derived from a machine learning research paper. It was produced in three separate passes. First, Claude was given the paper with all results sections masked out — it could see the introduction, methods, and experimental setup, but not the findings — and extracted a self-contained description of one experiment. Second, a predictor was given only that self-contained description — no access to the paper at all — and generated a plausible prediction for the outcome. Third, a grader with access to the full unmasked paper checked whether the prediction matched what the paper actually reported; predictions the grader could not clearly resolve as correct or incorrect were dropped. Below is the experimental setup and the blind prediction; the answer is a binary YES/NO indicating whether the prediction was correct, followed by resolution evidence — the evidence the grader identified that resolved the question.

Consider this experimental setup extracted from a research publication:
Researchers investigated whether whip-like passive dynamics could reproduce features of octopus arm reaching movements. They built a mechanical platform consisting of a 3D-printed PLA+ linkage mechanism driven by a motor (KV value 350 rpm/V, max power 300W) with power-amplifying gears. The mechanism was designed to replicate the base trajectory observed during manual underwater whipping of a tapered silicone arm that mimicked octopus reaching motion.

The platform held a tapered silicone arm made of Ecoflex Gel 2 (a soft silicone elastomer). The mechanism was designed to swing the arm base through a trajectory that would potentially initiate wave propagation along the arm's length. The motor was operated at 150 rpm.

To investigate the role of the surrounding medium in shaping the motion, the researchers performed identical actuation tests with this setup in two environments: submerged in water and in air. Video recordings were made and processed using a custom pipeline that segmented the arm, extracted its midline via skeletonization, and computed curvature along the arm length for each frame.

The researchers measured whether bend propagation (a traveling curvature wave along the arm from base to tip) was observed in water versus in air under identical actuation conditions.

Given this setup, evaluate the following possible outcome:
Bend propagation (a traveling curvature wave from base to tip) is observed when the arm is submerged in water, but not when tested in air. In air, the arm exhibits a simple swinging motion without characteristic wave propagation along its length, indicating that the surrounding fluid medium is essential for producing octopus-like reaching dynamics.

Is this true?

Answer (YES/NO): YES